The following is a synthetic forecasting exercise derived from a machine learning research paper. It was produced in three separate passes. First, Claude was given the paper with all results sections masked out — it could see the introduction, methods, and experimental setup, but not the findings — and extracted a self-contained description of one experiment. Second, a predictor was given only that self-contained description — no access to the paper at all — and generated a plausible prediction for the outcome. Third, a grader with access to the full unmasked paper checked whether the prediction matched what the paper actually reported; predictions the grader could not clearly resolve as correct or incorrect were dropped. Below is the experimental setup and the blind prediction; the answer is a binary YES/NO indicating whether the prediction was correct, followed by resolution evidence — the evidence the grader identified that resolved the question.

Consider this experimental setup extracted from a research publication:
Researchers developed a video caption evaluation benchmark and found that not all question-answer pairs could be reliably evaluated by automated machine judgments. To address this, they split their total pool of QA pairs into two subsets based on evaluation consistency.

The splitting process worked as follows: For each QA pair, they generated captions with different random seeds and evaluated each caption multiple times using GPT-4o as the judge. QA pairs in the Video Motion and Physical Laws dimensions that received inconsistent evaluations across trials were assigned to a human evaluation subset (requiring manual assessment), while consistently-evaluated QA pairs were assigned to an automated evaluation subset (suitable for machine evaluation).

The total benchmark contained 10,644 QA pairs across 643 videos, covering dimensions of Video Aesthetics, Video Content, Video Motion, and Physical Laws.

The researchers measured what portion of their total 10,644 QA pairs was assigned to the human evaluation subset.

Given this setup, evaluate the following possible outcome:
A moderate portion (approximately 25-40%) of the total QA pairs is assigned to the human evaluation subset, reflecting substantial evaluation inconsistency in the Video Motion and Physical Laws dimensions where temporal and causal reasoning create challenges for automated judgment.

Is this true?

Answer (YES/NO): NO